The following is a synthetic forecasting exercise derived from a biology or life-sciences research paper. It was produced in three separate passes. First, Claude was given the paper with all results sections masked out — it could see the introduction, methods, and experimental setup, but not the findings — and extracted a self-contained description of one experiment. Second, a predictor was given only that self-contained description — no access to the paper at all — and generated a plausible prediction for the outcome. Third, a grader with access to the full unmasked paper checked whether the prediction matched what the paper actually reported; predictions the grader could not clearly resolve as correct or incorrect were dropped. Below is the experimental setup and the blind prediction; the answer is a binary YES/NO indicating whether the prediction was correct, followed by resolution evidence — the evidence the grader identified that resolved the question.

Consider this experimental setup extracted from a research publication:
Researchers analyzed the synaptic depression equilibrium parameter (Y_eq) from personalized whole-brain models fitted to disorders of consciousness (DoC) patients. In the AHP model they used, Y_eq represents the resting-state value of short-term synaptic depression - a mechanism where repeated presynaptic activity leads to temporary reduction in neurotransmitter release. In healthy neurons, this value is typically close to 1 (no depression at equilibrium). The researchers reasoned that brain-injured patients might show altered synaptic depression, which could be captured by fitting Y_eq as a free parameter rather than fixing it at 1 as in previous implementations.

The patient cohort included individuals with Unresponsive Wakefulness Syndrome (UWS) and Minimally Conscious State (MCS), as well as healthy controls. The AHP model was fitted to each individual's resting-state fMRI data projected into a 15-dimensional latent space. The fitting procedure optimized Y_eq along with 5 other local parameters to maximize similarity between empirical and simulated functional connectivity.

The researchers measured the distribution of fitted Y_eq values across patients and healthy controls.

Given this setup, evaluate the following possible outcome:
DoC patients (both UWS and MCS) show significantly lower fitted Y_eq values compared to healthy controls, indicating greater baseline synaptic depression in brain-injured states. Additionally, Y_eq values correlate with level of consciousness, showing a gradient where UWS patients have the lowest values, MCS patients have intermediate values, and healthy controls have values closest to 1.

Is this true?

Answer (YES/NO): NO